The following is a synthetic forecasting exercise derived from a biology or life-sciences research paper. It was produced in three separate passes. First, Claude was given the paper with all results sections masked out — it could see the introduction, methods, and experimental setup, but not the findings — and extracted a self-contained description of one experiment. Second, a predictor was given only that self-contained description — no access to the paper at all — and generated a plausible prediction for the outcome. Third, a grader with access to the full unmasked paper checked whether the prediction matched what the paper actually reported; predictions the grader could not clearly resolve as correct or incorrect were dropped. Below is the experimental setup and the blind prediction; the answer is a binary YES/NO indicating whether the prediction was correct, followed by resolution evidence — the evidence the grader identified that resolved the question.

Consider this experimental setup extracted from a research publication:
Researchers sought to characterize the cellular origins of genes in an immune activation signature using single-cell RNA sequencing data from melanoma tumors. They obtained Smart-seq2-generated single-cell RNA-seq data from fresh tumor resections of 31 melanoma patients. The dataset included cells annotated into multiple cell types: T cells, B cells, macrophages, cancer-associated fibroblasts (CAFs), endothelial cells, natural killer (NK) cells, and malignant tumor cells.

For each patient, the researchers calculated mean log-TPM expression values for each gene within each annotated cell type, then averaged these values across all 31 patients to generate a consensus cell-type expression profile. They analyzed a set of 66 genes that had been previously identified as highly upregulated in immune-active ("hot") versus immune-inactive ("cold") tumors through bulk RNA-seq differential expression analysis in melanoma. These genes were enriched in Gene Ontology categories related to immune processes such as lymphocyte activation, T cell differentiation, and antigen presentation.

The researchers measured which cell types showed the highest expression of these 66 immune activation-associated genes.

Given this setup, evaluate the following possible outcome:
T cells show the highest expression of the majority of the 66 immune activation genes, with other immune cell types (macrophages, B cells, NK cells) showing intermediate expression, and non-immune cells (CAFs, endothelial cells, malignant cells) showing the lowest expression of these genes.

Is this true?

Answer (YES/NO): NO